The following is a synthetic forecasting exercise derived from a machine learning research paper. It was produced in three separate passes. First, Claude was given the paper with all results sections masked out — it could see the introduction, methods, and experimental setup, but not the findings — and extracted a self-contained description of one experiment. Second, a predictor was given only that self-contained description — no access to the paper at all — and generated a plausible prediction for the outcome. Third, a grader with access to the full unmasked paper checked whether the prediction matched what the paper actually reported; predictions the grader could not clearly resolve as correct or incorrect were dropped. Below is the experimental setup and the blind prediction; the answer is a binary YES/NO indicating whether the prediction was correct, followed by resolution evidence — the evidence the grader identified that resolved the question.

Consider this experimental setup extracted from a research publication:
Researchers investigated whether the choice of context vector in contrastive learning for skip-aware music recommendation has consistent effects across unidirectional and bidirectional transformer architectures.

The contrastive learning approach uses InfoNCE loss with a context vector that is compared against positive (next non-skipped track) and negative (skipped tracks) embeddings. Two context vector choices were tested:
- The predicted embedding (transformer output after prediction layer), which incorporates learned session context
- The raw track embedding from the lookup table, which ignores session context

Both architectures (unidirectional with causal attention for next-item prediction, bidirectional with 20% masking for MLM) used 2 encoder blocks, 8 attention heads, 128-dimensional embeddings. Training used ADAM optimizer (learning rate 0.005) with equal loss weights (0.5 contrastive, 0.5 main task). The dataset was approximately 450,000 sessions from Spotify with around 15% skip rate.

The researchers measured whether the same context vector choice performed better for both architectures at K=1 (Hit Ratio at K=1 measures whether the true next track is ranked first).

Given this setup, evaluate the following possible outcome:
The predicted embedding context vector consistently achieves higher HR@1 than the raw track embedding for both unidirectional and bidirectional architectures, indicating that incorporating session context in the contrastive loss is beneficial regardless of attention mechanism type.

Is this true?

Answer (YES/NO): NO